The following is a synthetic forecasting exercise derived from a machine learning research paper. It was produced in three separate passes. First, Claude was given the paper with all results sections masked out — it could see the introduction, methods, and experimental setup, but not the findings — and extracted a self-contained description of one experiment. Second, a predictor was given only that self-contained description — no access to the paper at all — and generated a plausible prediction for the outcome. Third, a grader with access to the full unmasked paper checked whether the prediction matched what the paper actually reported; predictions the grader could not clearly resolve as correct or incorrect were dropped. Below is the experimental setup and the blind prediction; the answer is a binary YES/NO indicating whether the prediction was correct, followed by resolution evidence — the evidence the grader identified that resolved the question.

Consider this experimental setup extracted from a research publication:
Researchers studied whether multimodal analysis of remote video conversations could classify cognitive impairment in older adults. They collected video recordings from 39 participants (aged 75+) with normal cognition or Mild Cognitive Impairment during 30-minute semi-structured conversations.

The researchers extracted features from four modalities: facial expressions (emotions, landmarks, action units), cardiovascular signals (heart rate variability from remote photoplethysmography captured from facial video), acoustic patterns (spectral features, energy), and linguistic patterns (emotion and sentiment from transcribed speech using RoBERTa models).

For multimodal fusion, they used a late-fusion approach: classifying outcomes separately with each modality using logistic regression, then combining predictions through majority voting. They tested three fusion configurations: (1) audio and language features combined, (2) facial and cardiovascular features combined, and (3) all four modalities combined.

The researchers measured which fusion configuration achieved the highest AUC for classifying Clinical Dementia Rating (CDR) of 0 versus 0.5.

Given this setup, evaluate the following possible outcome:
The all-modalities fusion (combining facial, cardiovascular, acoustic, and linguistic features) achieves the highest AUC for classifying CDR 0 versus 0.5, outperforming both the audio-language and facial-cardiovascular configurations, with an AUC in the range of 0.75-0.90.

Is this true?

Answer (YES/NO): NO